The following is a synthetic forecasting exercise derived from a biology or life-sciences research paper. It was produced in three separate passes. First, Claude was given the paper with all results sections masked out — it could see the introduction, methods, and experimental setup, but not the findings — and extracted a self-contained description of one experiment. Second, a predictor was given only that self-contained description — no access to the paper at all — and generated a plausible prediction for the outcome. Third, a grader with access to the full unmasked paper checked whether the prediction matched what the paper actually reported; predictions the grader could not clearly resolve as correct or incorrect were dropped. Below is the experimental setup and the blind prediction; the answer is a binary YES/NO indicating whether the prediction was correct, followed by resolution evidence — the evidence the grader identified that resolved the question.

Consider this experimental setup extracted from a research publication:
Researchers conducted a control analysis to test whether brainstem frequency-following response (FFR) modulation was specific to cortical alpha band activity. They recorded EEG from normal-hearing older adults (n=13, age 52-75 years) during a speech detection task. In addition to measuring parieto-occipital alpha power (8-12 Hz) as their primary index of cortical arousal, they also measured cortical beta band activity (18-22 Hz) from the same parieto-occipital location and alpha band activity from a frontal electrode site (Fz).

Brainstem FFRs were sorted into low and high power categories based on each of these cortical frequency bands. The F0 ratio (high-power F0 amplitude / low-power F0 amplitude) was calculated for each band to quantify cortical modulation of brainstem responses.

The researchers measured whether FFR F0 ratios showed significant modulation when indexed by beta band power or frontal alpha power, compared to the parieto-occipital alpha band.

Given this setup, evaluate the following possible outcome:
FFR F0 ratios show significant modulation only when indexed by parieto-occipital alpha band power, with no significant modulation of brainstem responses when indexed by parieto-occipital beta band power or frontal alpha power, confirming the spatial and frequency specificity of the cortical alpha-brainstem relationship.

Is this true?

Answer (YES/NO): YES